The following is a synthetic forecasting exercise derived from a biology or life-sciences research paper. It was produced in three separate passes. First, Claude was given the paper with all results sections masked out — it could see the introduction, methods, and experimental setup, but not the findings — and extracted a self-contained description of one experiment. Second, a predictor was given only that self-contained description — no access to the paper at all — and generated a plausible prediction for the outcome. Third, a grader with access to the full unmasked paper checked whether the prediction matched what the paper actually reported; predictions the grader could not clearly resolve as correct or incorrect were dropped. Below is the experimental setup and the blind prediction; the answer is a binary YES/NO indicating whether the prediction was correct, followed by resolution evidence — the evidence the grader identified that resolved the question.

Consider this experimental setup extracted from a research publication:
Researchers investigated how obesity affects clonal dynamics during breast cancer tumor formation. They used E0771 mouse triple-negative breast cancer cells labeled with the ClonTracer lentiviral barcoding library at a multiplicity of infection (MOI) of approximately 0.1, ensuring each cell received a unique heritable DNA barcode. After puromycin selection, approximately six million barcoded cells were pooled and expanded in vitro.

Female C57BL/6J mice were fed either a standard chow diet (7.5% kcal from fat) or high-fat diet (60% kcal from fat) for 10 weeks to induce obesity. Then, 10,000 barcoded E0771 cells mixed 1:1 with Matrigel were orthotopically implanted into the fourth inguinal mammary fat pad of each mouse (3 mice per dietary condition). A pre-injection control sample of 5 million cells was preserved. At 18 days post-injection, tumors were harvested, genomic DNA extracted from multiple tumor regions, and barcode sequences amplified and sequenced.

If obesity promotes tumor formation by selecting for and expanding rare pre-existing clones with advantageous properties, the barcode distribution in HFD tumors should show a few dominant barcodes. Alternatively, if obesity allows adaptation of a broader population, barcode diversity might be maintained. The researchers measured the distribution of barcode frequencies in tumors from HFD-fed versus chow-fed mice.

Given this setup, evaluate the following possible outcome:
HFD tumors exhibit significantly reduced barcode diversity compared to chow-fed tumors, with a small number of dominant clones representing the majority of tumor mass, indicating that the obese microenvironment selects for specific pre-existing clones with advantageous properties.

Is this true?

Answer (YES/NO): NO